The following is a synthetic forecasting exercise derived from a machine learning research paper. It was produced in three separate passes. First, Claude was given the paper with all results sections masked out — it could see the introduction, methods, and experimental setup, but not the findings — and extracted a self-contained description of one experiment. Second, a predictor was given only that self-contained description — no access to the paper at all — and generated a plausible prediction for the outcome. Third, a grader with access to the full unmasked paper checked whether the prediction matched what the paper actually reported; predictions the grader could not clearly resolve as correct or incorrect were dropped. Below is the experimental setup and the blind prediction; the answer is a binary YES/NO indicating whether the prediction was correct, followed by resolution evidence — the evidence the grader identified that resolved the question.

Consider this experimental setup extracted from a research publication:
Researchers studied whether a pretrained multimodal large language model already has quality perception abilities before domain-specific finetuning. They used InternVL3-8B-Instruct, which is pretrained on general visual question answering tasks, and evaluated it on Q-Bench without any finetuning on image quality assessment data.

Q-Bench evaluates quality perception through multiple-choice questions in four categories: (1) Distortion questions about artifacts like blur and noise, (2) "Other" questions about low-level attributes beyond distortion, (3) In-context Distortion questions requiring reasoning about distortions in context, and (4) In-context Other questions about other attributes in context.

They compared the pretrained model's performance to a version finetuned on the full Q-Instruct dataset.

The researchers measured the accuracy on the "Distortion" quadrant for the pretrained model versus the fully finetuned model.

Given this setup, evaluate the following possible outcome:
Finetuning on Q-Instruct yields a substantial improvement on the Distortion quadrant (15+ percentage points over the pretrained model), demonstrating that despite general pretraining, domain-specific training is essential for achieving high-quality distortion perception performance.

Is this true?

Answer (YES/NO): NO